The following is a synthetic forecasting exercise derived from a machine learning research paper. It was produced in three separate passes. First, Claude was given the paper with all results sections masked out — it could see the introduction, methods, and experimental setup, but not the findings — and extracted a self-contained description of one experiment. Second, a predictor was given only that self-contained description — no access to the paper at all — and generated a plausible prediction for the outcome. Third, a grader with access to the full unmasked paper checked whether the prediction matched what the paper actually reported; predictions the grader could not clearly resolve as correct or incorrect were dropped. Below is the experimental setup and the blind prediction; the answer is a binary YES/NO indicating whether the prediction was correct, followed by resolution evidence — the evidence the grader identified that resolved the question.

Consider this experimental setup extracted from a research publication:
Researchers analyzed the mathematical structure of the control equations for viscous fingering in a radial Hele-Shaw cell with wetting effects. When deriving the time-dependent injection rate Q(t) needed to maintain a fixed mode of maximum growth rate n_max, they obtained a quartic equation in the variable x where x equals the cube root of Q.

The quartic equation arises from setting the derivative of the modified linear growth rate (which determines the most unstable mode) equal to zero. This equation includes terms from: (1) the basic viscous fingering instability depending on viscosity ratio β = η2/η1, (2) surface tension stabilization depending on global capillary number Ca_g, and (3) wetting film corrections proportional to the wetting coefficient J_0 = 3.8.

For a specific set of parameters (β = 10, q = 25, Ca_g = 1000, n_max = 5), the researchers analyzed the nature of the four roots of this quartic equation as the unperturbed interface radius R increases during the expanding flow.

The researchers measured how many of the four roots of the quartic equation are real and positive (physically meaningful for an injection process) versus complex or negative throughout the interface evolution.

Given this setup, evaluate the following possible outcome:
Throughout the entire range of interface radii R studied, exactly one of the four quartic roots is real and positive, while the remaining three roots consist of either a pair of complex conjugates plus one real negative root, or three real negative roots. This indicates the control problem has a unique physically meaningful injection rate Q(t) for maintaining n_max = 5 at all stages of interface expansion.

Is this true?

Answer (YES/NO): YES